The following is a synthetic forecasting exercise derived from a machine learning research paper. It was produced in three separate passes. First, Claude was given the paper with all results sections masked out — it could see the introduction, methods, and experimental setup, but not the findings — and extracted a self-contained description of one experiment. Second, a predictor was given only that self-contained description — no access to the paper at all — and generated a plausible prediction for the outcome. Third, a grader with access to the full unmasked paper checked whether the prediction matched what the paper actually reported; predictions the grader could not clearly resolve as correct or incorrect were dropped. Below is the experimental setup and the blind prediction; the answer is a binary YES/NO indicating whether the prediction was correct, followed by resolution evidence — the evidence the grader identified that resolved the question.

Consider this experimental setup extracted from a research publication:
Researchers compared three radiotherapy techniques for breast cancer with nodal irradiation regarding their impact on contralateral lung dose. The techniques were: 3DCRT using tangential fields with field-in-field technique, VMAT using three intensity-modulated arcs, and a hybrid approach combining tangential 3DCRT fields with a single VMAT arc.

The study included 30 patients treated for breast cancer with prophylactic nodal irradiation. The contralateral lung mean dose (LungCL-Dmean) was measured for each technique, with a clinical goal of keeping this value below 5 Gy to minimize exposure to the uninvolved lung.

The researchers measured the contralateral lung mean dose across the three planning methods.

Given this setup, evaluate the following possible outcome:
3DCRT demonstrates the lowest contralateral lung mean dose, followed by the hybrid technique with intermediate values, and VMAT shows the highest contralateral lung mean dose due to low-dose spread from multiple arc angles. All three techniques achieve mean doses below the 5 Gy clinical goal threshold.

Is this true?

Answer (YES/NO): NO